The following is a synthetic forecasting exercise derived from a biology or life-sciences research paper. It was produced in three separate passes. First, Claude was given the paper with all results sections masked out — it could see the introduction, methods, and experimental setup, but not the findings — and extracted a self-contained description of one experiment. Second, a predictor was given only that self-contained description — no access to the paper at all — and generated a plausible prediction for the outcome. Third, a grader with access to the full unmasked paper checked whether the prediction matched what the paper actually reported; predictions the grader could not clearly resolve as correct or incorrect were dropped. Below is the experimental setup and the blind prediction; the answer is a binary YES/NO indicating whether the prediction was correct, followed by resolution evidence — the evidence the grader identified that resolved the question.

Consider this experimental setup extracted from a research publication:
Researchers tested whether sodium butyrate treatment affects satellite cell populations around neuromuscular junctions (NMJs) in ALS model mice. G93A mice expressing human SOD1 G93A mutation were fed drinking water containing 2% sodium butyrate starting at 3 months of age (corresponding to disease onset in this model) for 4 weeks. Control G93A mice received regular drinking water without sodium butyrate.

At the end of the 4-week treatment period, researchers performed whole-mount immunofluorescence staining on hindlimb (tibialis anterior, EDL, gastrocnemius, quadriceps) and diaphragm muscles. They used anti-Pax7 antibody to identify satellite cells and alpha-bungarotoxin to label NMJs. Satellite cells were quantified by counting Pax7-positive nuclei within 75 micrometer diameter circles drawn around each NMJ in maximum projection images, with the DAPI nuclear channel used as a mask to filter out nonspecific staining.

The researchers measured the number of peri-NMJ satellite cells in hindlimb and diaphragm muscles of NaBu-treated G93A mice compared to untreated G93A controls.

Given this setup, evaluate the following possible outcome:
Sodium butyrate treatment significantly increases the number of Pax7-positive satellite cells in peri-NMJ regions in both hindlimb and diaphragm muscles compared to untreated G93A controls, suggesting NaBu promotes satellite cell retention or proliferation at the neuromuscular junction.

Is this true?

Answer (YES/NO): YES